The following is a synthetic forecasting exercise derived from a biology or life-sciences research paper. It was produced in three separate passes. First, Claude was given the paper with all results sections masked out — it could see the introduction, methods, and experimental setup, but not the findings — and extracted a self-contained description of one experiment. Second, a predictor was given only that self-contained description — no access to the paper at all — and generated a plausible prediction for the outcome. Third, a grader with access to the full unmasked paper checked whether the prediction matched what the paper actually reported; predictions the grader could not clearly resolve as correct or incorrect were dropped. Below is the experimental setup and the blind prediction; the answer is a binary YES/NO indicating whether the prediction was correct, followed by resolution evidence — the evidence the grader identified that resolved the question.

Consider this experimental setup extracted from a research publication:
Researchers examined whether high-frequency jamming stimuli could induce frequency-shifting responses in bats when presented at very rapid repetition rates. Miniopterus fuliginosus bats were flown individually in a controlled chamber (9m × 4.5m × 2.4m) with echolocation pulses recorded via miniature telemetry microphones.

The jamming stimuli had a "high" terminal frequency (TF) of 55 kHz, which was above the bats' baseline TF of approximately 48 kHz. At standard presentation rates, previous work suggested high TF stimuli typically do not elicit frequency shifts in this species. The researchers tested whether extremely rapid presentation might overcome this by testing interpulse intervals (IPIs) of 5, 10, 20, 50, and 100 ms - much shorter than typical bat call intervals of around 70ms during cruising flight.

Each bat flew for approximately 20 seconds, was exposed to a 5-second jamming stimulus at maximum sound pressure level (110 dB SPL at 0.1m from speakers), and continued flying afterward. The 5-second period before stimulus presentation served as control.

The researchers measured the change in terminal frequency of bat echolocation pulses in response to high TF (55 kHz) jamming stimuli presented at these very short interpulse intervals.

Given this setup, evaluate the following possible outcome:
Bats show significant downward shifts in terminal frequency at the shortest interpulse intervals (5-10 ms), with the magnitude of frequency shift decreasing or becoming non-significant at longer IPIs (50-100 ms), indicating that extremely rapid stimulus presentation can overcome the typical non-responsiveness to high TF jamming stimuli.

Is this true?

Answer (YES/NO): NO